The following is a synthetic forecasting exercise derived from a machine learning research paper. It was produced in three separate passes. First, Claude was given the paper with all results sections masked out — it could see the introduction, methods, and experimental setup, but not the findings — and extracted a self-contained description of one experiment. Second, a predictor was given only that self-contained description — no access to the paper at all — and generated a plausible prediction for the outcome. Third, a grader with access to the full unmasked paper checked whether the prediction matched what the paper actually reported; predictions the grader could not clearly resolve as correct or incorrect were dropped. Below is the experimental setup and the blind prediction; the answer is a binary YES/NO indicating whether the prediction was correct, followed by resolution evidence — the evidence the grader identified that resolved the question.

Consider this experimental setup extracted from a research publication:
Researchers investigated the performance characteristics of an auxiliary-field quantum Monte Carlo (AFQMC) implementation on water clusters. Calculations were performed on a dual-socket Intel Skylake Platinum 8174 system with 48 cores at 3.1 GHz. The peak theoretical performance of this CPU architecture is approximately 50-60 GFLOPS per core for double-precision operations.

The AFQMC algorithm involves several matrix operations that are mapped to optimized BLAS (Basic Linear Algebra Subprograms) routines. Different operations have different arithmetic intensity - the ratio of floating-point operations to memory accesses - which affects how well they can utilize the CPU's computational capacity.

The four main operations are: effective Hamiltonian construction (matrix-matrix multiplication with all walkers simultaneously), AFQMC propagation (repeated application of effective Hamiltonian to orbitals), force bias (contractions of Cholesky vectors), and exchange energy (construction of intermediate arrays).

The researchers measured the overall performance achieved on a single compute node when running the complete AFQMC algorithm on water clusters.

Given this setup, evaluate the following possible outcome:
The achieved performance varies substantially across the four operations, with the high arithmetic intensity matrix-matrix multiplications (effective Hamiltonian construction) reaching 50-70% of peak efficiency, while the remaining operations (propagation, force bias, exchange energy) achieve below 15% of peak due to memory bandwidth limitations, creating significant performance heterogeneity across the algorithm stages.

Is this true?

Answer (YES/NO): NO